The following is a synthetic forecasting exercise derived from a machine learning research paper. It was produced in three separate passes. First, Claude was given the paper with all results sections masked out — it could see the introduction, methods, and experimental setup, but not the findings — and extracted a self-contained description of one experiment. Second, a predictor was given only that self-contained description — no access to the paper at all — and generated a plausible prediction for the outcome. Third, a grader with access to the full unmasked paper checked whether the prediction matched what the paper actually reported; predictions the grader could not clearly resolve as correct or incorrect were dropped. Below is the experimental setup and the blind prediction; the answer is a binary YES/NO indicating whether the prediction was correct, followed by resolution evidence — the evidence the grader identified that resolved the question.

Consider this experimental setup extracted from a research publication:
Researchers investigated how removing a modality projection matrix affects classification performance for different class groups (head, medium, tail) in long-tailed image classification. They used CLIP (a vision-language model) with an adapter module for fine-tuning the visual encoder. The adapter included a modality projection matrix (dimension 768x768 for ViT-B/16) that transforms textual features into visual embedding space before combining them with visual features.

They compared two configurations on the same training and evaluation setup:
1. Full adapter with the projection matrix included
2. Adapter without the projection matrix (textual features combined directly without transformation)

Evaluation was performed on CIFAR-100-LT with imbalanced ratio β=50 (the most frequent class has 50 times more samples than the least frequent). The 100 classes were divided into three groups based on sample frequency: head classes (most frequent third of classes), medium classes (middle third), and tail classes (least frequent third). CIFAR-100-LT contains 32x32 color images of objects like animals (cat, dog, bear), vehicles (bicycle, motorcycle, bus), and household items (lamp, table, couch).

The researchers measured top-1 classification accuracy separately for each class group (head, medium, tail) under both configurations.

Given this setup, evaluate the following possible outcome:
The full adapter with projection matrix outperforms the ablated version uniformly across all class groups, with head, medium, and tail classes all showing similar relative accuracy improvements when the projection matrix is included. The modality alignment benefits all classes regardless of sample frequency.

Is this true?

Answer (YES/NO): NO